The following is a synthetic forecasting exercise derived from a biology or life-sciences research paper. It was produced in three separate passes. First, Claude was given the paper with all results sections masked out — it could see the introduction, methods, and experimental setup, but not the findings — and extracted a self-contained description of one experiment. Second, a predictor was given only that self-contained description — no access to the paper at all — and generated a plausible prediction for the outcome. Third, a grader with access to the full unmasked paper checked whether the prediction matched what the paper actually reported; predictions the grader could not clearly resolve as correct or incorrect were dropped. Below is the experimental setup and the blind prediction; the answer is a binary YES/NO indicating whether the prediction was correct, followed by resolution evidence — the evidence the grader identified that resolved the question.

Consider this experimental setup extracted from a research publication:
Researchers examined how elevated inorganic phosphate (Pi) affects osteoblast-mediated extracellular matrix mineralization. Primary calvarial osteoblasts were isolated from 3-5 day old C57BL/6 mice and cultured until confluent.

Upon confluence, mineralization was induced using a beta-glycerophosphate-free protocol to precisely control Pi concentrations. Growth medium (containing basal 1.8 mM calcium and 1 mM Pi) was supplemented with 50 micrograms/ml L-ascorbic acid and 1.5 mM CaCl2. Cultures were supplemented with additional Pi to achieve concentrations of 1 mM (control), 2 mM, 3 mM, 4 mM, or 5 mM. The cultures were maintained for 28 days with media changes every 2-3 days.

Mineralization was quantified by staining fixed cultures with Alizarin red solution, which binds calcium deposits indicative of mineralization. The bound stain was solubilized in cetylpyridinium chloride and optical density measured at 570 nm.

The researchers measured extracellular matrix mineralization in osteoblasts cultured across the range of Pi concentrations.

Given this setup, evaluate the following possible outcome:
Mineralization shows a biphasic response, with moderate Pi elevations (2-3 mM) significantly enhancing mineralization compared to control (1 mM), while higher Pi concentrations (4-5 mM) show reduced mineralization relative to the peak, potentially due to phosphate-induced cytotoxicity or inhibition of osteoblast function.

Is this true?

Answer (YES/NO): NO